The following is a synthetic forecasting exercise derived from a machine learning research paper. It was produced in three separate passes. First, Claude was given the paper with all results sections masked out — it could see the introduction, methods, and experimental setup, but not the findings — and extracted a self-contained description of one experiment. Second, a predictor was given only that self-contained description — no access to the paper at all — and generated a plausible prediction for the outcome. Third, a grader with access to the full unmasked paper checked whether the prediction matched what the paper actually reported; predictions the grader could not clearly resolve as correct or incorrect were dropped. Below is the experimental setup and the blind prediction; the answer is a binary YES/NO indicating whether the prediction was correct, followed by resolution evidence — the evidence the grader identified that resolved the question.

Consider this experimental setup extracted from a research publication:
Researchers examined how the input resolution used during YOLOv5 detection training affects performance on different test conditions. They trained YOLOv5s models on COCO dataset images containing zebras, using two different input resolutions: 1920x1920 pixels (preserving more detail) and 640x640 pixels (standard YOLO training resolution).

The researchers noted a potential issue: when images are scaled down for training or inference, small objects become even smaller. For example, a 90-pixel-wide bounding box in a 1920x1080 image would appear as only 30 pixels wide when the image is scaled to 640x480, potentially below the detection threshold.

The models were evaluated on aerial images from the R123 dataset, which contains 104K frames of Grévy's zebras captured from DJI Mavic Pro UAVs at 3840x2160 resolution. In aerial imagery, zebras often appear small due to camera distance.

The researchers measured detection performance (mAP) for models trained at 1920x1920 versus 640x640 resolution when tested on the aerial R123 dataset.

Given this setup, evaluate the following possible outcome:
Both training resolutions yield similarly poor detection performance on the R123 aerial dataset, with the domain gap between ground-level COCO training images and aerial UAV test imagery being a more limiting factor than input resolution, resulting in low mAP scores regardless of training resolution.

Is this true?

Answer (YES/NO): NO